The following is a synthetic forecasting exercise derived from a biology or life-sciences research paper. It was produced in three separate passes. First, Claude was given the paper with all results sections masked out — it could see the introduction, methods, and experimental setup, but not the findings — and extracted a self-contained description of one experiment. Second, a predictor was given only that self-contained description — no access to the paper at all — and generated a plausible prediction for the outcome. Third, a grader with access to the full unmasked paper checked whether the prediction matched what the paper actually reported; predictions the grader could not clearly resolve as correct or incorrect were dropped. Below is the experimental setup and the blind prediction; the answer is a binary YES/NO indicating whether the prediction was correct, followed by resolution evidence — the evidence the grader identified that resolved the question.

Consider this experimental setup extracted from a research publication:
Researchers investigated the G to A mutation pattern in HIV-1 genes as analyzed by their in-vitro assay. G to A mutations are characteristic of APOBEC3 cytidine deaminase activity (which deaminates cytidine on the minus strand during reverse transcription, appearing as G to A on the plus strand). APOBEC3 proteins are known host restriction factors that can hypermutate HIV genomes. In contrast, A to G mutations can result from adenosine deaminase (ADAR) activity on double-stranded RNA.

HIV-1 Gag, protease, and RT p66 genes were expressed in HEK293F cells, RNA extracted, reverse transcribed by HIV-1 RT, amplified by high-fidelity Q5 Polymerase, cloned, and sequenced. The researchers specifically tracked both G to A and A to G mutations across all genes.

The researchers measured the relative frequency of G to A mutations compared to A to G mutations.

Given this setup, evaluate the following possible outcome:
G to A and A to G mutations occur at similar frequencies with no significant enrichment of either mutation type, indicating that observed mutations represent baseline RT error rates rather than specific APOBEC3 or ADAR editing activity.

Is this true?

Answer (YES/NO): NO